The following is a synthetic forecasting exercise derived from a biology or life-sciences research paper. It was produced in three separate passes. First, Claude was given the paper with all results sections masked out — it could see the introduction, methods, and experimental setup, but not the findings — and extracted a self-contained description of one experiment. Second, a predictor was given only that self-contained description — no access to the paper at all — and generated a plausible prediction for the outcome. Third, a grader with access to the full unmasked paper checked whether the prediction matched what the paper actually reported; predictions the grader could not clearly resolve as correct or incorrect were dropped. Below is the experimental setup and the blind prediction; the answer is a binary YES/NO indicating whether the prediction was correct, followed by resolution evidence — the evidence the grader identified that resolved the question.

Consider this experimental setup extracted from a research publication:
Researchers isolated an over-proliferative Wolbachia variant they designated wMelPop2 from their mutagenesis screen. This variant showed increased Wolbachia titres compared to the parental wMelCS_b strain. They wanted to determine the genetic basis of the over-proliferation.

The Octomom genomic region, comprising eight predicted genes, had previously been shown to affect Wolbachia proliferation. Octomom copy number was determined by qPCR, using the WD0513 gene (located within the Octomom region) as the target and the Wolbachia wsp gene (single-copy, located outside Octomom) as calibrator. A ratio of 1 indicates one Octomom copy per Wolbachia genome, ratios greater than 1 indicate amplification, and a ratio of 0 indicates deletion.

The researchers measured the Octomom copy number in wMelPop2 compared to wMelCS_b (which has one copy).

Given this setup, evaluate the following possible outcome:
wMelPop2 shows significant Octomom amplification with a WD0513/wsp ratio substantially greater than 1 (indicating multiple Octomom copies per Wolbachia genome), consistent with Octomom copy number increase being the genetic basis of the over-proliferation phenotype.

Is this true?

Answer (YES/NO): YES